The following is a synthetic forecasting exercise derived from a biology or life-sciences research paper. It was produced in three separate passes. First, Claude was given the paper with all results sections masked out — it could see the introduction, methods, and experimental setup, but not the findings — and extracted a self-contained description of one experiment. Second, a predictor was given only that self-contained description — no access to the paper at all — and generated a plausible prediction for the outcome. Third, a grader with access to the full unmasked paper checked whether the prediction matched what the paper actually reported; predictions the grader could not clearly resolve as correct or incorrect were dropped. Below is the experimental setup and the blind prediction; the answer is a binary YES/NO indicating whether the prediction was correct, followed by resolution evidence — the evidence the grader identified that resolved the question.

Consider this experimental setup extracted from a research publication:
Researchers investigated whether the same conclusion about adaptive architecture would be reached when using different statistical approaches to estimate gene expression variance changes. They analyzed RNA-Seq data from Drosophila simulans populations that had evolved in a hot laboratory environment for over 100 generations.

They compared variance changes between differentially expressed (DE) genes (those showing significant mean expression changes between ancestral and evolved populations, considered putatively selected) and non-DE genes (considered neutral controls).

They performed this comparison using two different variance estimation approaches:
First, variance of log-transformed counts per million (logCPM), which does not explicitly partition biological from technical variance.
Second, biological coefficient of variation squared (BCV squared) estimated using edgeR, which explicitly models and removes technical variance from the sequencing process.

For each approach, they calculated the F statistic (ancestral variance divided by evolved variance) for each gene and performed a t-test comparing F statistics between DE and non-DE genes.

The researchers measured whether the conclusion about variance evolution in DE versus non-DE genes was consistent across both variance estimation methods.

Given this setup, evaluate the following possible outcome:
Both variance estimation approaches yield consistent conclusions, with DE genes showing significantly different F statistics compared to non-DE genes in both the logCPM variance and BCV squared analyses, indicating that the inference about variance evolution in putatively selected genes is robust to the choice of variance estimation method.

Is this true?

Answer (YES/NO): NO